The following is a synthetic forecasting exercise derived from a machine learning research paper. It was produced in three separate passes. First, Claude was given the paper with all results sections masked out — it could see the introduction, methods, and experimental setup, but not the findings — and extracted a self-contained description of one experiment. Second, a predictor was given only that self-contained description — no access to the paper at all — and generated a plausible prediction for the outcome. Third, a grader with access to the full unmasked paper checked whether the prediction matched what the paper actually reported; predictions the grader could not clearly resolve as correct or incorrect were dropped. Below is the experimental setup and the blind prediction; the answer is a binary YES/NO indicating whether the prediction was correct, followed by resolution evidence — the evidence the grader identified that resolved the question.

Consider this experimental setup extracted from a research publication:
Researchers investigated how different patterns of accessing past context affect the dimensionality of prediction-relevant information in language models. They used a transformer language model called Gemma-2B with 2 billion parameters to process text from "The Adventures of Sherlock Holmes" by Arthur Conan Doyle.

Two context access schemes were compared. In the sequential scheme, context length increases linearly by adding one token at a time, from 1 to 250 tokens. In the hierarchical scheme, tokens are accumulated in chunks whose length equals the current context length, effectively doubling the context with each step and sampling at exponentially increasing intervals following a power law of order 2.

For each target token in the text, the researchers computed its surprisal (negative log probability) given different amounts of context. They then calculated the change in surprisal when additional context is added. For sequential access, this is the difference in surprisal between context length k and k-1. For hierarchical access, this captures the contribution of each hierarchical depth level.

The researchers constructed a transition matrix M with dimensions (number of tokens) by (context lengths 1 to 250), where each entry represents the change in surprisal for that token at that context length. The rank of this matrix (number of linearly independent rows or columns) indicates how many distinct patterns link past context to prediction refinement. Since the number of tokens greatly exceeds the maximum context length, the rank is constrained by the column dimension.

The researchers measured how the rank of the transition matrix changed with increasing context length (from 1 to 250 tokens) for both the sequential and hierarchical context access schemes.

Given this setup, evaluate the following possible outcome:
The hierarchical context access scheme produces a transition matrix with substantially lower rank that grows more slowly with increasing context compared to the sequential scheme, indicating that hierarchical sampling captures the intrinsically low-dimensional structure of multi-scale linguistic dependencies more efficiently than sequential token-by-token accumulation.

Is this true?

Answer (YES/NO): YES